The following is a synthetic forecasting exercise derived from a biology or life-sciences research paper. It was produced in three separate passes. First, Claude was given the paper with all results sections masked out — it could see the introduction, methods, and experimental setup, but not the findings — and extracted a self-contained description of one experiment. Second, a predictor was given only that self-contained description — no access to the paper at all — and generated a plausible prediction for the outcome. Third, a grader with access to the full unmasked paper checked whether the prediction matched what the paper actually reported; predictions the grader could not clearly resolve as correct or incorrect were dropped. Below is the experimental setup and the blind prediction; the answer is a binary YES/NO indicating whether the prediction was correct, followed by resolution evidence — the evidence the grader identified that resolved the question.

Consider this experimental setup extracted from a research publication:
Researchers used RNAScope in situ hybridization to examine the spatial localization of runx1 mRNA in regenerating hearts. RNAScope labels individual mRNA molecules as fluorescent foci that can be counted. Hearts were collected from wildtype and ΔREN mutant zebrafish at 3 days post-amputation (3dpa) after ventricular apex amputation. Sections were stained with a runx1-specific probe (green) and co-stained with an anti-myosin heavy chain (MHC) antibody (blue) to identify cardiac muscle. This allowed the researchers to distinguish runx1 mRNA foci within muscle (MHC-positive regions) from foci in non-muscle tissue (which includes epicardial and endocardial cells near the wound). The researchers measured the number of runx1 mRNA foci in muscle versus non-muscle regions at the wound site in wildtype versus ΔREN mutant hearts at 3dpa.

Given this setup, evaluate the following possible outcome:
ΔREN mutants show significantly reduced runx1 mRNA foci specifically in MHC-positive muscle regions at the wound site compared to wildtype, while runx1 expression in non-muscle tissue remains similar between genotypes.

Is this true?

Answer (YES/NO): NO